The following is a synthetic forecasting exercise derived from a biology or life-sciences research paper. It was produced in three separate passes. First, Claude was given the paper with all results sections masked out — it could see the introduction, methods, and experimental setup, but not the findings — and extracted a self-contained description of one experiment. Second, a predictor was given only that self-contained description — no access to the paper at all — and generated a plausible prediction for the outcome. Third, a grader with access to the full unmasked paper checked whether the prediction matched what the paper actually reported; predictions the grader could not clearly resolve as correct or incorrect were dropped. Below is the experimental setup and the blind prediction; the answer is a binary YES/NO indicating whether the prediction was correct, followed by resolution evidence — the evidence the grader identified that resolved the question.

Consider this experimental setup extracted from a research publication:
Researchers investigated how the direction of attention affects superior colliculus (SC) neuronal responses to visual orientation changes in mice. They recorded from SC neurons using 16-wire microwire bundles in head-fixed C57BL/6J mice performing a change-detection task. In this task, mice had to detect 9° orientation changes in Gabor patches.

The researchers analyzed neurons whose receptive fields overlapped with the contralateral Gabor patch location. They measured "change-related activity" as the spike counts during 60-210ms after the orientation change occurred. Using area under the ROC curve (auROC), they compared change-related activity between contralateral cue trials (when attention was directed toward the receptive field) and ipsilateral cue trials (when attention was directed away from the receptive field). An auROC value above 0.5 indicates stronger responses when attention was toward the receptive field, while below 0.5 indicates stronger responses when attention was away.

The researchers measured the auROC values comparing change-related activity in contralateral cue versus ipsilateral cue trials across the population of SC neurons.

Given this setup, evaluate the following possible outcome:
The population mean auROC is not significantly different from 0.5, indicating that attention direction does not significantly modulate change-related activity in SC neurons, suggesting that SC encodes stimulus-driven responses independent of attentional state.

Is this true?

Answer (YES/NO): NO